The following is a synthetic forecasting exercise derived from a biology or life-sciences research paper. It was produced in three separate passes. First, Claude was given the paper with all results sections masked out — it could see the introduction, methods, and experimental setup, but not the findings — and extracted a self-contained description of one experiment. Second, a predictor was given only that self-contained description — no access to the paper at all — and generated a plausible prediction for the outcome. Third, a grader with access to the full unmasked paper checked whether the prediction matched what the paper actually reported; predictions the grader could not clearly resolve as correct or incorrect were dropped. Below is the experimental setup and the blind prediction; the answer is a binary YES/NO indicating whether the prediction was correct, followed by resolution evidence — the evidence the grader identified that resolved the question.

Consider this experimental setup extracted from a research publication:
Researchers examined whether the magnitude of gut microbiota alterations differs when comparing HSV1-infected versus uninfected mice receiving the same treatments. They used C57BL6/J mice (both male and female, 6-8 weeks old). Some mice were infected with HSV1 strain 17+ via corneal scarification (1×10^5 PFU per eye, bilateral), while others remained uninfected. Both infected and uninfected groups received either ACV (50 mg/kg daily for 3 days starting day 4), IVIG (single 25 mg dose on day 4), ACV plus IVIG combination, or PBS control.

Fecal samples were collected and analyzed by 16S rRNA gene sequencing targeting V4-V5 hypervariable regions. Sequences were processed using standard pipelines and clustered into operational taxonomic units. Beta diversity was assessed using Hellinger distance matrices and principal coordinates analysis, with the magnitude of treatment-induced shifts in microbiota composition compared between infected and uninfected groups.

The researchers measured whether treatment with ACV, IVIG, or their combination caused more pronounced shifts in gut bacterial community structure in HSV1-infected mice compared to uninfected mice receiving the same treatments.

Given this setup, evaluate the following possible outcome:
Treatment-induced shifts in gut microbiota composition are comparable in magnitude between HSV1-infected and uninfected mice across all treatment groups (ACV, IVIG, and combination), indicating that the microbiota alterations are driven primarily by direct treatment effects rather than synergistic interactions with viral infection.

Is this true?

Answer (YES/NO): NO